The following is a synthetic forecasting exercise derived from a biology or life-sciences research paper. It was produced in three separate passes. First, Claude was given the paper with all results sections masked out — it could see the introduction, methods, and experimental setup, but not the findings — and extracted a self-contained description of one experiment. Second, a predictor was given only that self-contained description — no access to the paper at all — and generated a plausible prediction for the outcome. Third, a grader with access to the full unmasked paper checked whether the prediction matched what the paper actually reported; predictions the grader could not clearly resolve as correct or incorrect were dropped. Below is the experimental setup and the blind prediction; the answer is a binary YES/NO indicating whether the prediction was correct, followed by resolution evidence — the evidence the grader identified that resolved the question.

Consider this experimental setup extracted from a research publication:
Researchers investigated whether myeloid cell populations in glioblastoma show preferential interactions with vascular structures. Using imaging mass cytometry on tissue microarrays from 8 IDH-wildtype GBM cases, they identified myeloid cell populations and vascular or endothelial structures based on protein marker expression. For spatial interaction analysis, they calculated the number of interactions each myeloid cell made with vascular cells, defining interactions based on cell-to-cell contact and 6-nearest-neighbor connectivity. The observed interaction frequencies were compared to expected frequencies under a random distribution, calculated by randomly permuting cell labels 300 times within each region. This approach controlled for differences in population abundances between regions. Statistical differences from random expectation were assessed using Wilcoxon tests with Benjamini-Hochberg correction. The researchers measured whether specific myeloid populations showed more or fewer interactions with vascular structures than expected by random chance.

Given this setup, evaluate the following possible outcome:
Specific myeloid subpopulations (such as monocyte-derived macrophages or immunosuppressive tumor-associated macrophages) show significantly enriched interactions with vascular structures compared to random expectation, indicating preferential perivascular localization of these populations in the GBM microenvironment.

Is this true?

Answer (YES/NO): YES